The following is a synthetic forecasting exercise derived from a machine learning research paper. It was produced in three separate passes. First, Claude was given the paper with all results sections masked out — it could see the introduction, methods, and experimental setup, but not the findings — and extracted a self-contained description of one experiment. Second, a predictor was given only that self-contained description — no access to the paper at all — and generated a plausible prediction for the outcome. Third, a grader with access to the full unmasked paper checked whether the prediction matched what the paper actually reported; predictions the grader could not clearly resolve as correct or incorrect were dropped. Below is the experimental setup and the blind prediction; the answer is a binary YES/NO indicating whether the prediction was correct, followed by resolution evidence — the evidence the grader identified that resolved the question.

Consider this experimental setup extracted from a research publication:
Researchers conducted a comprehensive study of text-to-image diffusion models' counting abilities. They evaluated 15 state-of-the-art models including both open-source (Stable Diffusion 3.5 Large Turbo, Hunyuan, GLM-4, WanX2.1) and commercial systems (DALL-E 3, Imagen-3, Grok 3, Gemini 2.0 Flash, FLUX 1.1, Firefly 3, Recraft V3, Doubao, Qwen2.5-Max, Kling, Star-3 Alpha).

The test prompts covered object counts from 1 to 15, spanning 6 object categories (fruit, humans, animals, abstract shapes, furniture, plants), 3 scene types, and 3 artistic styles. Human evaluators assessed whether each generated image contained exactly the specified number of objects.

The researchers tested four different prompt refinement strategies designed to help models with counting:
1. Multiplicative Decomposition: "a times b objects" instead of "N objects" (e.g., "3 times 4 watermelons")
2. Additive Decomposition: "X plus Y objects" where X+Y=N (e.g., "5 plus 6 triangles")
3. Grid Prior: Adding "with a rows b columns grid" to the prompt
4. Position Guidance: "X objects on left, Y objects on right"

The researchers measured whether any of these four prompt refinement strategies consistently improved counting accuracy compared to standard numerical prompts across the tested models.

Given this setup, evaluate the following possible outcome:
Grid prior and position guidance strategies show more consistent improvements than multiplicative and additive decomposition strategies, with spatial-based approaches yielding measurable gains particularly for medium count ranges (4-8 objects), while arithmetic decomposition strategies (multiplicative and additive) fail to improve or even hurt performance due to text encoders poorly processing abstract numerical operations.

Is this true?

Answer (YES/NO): NO